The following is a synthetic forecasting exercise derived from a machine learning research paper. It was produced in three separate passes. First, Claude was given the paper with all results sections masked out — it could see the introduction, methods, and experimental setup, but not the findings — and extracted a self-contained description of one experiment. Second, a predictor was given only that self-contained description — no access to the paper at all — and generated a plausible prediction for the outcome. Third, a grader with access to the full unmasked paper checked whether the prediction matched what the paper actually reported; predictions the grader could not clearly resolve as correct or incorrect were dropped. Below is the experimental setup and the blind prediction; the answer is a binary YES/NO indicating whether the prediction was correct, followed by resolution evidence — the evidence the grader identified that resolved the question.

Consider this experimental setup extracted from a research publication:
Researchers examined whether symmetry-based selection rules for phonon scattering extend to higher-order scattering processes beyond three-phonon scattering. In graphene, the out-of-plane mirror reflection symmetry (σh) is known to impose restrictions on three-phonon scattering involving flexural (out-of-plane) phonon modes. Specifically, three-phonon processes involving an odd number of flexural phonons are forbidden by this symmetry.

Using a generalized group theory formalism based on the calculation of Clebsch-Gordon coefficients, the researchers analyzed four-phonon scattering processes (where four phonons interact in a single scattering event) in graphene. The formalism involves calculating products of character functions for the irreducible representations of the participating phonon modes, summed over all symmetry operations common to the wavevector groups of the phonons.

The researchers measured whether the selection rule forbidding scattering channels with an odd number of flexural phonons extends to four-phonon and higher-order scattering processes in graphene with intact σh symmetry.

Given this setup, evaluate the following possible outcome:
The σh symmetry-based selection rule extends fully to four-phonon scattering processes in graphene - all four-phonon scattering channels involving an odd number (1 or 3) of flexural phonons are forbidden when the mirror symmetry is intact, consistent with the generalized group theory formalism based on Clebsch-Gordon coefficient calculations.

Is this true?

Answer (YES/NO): YES